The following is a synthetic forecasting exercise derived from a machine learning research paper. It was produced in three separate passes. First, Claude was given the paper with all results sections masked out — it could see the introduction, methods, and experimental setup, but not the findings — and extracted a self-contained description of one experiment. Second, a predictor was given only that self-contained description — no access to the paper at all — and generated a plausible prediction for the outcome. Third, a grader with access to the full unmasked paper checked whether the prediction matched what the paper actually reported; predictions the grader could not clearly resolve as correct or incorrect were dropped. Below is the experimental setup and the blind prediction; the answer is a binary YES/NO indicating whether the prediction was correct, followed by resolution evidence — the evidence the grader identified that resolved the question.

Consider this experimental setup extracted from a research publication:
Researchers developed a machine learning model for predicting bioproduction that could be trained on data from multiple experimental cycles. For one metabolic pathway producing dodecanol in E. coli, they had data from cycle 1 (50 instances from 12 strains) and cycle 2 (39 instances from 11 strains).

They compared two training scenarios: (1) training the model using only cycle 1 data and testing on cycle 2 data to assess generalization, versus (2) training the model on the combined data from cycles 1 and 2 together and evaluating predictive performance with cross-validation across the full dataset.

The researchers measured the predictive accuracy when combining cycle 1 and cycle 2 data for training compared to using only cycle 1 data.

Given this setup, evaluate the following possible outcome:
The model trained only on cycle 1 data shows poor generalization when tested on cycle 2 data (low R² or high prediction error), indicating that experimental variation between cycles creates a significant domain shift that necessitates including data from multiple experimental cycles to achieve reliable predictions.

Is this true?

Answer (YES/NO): NO